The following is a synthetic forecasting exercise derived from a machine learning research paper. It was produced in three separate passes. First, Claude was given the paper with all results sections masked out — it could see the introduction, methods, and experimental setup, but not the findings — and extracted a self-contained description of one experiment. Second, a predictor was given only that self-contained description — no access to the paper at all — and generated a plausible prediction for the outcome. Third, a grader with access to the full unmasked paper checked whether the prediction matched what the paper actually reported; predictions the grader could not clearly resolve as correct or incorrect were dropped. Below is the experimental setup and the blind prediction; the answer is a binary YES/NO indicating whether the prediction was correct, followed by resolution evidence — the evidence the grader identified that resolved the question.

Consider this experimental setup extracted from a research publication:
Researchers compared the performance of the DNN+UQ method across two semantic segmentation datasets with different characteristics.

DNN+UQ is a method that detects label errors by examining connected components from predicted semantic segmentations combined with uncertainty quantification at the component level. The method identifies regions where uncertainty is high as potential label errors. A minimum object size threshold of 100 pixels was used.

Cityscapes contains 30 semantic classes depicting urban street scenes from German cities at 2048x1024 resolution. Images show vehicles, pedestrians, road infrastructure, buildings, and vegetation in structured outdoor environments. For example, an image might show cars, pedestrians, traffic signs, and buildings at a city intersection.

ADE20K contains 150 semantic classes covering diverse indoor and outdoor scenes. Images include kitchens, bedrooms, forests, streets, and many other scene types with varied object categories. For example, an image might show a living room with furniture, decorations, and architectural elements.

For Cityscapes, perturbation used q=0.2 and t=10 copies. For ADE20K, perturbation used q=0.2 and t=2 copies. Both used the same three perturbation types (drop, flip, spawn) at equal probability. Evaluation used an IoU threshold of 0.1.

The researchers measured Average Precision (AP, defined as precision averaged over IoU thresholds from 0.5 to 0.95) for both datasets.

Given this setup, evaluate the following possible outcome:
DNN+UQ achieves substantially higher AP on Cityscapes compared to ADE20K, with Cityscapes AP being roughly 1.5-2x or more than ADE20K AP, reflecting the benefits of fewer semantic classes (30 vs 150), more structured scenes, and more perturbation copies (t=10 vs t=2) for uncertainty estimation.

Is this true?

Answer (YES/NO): NO